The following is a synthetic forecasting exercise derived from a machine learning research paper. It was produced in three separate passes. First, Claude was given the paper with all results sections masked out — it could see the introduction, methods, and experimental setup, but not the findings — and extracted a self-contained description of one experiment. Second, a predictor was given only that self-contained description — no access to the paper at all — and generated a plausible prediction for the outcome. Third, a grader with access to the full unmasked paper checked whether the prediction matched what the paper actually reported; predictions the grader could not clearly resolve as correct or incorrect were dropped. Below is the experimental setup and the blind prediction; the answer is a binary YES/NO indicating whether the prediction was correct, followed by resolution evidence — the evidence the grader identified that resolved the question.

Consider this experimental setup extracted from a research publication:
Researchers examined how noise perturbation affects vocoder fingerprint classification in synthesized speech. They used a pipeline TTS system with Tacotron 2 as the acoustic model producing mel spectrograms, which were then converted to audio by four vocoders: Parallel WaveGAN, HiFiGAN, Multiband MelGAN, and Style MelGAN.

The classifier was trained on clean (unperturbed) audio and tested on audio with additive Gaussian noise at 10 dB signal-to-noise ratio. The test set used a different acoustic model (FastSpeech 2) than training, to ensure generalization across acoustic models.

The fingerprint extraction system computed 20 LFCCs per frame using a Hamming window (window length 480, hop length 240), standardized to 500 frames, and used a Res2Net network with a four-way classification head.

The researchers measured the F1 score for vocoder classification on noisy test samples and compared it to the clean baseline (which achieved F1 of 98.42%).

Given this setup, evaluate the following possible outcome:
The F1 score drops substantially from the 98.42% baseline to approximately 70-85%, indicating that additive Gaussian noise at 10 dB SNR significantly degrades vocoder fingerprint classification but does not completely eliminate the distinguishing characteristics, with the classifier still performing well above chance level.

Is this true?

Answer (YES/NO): NO